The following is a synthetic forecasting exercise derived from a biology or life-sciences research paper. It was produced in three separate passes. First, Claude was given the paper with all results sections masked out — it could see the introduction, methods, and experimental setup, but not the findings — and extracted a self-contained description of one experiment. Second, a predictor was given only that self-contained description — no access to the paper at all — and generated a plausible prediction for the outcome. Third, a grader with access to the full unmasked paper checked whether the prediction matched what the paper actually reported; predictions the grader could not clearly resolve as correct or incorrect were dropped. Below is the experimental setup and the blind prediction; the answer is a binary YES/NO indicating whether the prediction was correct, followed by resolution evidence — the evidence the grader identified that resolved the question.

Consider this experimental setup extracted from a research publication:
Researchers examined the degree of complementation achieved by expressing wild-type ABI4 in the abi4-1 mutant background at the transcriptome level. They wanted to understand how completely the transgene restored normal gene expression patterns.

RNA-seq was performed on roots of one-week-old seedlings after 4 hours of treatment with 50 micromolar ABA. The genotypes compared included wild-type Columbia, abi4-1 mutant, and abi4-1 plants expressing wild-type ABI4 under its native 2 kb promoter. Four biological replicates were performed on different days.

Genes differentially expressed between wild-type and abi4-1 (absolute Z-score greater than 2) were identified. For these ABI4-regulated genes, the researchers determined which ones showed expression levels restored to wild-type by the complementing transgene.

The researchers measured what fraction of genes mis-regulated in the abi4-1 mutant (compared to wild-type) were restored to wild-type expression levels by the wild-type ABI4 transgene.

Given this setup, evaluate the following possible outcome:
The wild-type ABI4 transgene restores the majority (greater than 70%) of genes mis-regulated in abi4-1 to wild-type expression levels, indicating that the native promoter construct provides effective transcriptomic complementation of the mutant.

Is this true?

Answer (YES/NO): NO